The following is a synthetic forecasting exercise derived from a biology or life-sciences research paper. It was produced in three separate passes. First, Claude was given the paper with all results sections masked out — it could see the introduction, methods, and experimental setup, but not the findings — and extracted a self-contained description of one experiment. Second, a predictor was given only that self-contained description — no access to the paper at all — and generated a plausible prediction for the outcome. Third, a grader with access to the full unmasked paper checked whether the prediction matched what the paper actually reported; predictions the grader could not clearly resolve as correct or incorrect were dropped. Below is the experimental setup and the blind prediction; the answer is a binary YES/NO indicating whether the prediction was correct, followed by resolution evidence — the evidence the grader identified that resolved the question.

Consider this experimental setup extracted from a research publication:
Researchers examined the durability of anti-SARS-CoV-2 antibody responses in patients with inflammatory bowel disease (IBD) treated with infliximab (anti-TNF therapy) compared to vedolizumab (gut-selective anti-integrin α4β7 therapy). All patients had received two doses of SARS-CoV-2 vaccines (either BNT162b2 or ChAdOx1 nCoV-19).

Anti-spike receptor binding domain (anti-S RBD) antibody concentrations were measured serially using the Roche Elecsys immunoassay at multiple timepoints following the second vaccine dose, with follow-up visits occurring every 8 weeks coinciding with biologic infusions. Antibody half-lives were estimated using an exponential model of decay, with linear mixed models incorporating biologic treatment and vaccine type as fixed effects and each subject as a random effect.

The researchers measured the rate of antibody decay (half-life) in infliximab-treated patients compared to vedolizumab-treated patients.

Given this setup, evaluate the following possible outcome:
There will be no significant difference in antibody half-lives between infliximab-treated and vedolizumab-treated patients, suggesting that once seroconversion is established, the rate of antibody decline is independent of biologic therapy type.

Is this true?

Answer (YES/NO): NO